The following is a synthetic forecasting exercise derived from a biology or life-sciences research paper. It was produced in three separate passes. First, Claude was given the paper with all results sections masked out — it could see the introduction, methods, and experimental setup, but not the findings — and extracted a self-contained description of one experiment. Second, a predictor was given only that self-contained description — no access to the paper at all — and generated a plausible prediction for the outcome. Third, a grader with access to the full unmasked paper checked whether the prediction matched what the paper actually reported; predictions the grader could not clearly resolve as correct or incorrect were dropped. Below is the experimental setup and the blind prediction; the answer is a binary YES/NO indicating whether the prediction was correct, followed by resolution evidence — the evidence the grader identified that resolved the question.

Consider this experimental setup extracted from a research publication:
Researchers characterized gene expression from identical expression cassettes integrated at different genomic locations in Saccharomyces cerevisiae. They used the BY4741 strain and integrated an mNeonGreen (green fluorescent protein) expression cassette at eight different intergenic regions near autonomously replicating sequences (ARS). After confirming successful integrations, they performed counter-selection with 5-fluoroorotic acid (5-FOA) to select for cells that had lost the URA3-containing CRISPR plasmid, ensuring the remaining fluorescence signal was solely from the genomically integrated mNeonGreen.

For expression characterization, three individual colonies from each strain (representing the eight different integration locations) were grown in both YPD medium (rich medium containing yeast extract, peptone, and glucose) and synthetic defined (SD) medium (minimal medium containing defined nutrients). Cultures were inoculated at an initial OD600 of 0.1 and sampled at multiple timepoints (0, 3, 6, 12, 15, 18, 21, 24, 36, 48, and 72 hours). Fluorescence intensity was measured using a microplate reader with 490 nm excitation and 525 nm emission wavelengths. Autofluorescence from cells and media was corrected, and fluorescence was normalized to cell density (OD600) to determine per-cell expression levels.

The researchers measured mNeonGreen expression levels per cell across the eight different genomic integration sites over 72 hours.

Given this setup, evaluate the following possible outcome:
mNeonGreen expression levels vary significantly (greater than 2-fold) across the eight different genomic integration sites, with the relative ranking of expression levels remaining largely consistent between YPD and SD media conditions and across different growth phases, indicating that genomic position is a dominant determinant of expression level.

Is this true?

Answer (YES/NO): NO